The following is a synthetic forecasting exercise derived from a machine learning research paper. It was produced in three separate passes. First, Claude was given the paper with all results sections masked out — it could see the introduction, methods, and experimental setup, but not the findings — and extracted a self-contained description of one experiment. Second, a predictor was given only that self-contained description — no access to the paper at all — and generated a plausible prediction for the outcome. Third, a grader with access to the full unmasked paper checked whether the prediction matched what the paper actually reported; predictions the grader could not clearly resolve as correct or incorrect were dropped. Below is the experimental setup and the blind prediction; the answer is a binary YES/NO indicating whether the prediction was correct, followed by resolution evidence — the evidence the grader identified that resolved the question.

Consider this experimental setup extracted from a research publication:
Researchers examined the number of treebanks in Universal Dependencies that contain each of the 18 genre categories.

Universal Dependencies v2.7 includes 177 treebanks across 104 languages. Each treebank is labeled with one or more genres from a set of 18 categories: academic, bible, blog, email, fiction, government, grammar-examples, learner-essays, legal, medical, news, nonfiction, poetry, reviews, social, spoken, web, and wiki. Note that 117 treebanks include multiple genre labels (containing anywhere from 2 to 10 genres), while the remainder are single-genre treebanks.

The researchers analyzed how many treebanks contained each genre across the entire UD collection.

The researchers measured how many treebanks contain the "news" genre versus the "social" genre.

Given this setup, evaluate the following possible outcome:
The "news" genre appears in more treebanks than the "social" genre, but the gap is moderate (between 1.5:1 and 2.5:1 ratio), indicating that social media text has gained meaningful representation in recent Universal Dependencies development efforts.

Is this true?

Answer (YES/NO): NO